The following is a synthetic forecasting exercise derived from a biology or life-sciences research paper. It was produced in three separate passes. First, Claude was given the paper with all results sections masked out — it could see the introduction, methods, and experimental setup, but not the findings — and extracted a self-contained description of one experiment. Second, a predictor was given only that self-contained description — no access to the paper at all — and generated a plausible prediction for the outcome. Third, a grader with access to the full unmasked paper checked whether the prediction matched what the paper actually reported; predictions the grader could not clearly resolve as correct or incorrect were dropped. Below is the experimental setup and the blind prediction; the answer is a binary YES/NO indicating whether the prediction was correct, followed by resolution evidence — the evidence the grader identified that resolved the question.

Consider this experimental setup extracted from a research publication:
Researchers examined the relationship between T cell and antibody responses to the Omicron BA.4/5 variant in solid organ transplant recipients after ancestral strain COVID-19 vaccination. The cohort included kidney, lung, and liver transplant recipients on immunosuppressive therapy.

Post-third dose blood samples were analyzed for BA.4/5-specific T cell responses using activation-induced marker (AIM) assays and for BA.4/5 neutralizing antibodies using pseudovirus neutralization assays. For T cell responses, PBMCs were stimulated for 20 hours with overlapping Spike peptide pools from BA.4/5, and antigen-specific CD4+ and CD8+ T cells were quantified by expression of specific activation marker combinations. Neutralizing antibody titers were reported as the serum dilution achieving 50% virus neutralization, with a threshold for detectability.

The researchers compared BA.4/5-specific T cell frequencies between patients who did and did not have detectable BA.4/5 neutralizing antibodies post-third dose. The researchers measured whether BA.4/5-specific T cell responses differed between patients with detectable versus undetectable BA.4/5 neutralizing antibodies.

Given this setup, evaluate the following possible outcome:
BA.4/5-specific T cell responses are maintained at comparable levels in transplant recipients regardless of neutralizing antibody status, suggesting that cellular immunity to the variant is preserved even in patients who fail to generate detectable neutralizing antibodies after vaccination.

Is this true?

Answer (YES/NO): NO